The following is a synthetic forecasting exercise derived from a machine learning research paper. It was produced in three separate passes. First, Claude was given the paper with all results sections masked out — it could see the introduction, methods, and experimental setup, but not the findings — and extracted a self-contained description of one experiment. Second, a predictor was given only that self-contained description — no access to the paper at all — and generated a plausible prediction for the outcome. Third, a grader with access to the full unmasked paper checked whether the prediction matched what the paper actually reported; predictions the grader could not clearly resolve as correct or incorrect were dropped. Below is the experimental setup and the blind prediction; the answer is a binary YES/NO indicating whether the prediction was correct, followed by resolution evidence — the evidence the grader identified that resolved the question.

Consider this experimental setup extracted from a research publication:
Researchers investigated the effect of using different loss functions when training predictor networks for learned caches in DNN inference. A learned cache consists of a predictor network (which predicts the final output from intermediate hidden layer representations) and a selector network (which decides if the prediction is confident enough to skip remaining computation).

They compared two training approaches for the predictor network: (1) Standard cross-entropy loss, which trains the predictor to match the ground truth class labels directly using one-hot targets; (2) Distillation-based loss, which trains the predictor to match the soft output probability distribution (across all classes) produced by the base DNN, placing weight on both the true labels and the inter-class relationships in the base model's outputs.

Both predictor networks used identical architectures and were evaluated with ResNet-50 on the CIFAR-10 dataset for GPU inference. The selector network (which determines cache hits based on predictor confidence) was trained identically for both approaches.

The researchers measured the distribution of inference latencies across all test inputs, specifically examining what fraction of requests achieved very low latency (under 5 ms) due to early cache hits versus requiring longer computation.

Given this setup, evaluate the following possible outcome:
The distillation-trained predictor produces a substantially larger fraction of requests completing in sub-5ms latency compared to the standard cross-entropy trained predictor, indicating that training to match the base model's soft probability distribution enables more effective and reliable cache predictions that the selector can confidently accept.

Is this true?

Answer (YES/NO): YES